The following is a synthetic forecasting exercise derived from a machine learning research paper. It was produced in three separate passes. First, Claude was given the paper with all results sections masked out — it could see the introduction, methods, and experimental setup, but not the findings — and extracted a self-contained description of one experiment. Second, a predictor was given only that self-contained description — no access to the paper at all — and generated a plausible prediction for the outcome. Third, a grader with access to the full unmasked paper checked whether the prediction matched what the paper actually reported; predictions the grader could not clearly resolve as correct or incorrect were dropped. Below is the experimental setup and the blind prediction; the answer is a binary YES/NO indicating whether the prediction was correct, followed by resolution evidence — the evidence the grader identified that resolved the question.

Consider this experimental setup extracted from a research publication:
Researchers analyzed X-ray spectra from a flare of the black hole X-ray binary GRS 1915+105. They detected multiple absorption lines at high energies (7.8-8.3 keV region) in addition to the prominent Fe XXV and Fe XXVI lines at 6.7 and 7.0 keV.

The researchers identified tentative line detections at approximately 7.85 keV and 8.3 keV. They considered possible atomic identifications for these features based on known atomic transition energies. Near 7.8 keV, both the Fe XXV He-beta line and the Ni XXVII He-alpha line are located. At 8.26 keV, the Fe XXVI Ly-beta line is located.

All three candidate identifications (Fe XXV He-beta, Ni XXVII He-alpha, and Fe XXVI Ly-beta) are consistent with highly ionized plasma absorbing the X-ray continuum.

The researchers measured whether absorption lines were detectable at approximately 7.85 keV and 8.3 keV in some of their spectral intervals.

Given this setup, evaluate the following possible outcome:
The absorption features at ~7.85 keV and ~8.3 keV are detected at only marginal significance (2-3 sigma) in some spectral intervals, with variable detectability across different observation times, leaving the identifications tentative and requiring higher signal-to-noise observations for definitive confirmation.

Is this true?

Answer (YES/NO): NO